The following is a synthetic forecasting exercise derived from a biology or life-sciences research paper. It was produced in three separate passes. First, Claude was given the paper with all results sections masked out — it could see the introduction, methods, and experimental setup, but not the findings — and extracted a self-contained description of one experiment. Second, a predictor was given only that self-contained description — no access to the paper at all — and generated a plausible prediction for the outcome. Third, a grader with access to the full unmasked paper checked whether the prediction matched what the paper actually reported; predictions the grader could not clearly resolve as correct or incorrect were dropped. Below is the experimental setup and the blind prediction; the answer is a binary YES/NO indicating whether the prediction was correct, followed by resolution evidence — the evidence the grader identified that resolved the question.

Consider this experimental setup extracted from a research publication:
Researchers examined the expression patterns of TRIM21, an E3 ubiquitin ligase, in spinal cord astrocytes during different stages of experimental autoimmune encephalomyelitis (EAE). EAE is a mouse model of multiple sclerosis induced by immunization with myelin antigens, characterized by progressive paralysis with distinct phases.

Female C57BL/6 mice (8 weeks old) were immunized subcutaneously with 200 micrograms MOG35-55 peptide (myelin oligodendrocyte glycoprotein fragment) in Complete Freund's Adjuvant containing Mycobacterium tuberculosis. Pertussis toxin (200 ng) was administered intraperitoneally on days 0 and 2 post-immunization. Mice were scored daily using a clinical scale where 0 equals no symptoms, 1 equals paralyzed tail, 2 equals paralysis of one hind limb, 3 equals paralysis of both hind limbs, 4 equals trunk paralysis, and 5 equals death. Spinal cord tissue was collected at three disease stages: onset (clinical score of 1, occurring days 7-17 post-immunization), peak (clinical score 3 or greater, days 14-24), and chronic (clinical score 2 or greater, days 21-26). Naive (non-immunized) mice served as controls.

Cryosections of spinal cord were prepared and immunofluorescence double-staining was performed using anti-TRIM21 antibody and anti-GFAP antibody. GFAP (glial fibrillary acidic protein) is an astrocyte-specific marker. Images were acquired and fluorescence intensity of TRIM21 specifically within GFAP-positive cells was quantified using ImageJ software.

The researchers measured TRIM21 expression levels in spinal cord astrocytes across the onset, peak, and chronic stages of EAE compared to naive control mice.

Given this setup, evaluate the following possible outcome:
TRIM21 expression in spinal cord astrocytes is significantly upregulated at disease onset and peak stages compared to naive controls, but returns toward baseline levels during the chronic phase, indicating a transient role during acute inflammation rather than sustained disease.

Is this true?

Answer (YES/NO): NO